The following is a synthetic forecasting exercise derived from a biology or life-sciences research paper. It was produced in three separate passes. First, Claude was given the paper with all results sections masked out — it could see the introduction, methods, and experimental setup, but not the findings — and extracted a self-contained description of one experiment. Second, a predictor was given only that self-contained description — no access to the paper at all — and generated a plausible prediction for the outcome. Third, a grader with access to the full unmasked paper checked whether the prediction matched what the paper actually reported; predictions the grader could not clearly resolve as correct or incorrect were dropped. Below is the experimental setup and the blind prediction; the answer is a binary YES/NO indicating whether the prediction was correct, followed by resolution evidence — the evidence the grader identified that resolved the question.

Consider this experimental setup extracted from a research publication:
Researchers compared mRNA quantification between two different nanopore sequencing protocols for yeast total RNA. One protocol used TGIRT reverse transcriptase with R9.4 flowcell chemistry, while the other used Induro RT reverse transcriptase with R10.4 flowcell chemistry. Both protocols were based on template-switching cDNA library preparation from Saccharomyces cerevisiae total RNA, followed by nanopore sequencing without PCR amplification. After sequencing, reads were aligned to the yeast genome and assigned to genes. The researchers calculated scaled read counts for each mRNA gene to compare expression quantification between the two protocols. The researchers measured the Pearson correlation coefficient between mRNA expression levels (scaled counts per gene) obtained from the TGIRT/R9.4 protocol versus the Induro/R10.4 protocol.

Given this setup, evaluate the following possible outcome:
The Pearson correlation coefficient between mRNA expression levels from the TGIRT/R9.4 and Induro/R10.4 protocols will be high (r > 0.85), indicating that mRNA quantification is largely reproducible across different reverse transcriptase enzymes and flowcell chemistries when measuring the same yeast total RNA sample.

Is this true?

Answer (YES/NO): YES